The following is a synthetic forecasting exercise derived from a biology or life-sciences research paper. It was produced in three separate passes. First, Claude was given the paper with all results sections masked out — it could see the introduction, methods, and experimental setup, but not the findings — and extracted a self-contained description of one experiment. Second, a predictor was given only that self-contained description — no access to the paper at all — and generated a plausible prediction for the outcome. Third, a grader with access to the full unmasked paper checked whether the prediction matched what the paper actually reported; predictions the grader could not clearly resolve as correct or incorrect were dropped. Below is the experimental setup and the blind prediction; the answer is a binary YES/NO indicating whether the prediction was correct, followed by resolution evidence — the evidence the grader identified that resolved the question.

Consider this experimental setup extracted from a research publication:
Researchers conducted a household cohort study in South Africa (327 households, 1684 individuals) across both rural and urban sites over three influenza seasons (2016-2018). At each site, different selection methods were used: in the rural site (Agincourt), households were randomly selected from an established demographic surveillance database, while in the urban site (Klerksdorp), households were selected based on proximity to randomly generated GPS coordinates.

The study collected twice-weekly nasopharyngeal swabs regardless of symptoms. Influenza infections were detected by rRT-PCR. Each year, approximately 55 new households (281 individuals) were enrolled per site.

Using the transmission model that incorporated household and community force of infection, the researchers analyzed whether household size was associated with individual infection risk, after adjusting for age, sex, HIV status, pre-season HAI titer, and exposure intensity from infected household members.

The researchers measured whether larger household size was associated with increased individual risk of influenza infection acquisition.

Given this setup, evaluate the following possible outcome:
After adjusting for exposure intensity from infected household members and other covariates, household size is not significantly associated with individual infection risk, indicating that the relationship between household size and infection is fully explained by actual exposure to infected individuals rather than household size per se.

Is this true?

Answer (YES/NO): NO